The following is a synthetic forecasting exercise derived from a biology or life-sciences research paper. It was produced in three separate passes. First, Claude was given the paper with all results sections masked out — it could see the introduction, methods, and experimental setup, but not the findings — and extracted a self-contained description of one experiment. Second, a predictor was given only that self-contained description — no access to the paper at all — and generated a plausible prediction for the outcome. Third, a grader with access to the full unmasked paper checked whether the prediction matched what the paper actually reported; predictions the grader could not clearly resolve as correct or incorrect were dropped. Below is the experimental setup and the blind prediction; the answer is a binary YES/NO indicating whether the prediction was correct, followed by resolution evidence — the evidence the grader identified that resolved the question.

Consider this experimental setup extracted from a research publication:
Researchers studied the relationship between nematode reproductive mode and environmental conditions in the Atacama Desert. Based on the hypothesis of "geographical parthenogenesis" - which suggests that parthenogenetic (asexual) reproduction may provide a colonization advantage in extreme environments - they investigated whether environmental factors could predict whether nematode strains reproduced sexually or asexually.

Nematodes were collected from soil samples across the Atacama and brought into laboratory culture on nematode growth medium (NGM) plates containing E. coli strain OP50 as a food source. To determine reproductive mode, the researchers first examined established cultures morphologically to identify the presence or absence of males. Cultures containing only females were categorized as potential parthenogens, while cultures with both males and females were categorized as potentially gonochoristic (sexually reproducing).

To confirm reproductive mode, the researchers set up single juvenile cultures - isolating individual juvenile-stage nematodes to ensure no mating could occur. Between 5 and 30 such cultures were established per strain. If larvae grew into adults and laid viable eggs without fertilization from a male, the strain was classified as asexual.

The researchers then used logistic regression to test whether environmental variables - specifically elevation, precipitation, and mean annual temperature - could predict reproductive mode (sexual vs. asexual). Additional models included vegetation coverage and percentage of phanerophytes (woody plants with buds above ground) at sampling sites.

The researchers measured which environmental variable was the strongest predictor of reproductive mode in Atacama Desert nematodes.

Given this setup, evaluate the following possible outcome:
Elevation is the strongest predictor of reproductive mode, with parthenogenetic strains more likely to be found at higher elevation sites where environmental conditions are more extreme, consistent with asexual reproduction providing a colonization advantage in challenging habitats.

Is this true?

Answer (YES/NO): YES